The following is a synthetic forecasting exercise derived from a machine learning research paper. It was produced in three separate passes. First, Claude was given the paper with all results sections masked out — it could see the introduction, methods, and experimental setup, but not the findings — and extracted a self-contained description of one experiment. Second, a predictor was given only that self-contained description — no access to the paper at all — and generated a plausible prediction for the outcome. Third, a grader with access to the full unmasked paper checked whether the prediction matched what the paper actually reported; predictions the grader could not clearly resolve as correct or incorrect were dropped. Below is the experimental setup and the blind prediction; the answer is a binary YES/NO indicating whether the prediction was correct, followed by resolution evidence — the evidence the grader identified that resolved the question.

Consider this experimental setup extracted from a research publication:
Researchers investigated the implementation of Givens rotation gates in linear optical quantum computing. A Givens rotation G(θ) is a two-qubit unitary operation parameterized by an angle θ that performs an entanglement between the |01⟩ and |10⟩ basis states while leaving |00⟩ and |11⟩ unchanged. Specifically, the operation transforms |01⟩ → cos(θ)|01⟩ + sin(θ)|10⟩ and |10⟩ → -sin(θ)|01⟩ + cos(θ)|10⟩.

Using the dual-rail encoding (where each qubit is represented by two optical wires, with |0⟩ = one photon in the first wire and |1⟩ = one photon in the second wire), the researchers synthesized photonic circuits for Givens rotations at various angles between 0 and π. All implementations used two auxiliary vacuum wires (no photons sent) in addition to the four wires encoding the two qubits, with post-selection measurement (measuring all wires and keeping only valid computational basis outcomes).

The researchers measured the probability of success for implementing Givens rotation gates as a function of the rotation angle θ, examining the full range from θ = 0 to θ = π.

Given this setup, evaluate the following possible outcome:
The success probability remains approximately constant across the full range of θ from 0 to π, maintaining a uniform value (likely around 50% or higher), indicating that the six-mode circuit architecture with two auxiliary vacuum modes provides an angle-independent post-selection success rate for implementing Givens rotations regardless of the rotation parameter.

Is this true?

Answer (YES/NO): NO